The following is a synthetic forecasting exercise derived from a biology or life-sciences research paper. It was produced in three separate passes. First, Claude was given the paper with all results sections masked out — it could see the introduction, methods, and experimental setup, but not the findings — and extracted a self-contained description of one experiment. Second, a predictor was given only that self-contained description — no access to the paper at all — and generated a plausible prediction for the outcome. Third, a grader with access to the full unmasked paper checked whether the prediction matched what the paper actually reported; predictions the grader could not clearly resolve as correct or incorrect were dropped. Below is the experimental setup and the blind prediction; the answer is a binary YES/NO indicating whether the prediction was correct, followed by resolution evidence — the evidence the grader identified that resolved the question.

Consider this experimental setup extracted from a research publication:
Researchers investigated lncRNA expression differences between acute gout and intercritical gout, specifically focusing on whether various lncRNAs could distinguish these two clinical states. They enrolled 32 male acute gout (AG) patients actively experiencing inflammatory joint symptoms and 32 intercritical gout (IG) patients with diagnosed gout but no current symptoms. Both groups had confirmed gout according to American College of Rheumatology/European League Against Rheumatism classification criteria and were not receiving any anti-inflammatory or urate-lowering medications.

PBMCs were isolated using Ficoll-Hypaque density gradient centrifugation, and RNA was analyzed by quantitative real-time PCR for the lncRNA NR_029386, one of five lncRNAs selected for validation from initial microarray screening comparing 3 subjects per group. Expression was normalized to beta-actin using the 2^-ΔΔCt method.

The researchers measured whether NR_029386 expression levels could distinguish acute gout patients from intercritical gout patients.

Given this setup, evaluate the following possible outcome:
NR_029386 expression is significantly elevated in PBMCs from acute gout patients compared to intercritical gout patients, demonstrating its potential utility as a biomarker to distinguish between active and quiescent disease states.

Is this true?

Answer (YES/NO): YES